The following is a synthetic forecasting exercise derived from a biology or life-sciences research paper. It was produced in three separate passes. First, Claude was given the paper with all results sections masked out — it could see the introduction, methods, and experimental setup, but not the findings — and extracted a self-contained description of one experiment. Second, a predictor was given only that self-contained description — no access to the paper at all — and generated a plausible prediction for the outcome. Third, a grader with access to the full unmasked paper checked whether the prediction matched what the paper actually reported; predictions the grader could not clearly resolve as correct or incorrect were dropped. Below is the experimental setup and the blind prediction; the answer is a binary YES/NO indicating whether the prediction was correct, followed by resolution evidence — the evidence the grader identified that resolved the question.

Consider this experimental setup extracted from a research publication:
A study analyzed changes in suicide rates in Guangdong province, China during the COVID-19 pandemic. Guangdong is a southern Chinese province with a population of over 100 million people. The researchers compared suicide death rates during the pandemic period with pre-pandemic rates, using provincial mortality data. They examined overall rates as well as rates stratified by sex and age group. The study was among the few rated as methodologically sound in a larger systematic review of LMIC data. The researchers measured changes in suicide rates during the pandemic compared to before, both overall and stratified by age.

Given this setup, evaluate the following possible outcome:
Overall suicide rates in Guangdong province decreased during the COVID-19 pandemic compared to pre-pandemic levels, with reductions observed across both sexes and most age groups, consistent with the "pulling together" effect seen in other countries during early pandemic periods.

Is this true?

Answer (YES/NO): YES